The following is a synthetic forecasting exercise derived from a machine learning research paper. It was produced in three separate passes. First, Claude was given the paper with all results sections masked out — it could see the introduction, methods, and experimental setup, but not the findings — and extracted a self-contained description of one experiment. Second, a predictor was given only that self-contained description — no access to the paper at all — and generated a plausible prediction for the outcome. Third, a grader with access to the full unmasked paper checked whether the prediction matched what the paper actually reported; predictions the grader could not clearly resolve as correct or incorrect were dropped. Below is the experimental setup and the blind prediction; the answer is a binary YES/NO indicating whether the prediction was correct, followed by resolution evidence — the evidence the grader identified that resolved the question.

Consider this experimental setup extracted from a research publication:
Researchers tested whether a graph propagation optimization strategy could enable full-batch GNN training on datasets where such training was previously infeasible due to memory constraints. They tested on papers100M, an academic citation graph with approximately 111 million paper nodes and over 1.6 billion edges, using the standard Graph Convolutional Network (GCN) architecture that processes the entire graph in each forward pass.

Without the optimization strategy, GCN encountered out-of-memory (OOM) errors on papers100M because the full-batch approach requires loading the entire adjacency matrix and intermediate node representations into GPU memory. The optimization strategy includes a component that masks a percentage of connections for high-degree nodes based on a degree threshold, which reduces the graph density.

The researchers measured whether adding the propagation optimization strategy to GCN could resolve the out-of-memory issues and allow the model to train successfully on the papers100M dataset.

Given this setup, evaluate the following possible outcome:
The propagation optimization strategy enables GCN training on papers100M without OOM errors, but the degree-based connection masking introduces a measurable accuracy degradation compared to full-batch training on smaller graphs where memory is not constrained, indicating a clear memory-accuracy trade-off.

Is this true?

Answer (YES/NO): NO